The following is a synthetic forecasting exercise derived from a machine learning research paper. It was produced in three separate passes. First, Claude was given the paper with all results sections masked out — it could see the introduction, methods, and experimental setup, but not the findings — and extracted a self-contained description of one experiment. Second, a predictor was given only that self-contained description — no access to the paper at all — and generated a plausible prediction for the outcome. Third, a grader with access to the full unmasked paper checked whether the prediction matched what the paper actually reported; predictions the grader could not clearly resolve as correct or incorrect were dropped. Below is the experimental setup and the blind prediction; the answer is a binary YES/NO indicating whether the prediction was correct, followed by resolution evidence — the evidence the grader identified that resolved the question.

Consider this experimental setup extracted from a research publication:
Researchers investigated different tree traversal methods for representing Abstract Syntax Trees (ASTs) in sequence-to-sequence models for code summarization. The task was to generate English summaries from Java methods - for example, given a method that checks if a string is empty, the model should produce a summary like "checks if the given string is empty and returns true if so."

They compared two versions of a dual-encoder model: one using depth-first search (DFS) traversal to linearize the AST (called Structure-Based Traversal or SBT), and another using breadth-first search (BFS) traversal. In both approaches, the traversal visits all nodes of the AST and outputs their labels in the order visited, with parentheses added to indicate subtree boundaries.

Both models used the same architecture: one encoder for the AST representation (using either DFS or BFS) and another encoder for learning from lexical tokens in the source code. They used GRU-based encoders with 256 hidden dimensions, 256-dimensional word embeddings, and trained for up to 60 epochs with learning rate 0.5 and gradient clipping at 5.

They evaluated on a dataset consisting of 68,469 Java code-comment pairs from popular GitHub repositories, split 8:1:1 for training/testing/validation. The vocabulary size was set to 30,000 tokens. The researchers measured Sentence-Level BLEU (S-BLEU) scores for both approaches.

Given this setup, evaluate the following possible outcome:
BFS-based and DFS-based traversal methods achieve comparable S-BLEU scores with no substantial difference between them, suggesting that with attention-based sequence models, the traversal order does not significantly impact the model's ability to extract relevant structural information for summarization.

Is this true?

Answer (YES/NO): YES